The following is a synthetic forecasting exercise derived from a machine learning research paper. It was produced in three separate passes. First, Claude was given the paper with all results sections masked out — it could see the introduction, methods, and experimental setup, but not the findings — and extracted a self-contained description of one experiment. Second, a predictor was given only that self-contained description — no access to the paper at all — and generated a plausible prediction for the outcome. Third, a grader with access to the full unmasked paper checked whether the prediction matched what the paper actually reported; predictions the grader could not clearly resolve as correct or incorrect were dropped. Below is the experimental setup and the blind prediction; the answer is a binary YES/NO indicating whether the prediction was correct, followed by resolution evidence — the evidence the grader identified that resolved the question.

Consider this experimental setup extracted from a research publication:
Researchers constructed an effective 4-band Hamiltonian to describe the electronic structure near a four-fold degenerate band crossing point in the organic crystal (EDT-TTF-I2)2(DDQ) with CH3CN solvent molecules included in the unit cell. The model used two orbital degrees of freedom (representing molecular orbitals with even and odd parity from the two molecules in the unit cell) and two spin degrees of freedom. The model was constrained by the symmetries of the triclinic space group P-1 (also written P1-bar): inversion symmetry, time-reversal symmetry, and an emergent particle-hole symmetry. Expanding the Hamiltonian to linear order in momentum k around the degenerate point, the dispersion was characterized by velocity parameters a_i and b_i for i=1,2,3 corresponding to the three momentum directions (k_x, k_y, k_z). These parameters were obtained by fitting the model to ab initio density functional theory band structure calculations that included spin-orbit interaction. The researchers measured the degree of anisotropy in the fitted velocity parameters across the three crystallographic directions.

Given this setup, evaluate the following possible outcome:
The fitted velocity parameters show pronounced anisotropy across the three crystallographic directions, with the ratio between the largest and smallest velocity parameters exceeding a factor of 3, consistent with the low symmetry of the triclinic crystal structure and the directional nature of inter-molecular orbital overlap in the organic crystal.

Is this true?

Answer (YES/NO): YES